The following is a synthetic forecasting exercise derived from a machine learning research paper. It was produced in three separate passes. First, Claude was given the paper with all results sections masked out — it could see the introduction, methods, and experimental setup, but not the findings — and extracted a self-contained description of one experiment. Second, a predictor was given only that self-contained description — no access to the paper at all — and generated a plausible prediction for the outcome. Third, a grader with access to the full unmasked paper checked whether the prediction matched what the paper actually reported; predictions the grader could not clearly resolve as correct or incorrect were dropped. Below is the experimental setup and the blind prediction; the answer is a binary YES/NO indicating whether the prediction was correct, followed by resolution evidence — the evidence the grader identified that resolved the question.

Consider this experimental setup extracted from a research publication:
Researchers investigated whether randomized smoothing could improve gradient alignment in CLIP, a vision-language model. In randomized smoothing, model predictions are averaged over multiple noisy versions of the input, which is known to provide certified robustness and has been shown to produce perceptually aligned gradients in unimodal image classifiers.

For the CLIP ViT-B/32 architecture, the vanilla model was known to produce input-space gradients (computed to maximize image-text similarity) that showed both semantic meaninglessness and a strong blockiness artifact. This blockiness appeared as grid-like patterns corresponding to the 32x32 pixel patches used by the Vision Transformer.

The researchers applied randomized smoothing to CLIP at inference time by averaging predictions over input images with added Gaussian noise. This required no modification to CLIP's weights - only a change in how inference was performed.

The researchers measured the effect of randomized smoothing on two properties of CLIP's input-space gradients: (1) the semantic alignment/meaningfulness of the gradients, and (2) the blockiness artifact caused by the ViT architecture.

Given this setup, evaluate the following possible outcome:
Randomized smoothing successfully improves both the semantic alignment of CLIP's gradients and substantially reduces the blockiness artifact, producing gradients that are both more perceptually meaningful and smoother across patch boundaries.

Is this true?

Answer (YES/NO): NO